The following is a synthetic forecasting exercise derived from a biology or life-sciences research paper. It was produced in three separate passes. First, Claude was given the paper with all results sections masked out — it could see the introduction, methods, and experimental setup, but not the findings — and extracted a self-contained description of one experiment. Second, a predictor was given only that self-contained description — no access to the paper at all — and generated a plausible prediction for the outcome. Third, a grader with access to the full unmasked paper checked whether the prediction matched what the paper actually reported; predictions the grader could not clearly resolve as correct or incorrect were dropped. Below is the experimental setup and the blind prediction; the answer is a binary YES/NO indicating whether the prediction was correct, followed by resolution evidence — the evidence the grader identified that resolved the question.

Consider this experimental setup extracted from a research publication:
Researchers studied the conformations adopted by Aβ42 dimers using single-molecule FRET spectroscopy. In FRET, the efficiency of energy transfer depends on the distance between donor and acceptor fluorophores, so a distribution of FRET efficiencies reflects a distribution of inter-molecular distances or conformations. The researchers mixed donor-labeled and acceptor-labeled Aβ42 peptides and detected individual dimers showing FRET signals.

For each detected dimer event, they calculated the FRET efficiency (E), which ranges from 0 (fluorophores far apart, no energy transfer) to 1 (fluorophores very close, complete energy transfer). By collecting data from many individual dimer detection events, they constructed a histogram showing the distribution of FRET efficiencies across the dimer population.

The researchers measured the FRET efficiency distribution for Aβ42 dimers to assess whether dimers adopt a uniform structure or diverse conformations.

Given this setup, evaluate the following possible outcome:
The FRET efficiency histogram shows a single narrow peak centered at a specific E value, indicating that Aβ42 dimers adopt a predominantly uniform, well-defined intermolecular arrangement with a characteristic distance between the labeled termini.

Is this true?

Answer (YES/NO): NO